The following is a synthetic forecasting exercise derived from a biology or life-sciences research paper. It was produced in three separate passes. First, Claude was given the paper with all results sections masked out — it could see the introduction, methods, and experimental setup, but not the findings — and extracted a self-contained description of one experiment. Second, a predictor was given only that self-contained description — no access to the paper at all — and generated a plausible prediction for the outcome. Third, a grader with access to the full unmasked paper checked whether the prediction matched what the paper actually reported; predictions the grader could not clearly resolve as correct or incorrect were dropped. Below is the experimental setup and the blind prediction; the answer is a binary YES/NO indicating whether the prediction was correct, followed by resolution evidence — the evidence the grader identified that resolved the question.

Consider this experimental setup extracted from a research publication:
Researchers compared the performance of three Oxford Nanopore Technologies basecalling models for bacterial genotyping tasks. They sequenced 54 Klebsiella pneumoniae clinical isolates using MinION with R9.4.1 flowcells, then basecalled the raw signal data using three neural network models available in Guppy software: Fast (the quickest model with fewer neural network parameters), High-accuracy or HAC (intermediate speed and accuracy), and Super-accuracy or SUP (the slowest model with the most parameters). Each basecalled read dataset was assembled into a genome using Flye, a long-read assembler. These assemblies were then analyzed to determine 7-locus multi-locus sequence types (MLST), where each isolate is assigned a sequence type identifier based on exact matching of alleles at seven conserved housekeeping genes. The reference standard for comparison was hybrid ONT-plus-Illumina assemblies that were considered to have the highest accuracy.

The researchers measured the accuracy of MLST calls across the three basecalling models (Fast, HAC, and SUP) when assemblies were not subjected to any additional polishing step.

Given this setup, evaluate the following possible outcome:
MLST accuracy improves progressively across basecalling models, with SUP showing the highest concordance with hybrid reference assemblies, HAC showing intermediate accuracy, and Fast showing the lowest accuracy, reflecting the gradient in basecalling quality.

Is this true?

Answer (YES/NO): YES